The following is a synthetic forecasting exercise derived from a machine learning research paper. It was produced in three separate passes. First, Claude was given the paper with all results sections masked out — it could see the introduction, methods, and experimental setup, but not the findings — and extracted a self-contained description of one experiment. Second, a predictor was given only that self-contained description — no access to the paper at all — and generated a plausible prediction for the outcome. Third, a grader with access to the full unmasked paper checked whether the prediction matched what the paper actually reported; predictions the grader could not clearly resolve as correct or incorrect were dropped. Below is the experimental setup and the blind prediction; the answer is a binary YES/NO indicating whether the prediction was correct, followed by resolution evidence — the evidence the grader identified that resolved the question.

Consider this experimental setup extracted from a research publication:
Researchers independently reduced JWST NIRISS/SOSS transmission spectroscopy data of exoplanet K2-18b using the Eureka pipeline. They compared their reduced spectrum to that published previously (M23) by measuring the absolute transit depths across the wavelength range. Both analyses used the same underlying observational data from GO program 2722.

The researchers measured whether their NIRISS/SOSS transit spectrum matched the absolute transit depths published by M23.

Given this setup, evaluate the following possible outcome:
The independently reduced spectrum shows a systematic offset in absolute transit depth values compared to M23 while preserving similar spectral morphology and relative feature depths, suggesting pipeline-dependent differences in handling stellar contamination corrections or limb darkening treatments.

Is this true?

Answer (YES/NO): NO